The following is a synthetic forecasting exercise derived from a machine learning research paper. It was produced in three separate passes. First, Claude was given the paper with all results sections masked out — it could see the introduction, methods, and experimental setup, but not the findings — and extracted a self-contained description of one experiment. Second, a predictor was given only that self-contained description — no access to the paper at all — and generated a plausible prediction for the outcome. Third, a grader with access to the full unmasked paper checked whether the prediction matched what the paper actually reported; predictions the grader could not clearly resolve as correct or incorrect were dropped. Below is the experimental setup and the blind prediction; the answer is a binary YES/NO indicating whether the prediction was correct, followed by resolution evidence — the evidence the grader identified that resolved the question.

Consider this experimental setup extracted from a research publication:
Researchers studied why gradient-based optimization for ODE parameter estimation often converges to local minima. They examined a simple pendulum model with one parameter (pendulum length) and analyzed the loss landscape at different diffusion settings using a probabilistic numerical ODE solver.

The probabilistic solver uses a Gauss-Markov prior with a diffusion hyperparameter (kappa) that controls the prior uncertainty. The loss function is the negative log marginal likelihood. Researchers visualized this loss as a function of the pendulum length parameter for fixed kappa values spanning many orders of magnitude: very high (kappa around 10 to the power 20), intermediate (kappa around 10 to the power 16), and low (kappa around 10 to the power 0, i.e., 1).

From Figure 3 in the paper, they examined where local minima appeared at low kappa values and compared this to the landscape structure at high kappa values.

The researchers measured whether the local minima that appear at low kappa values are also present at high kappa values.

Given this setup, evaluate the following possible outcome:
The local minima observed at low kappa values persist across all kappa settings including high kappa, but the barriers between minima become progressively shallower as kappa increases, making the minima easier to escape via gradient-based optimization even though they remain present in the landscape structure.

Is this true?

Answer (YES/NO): NO